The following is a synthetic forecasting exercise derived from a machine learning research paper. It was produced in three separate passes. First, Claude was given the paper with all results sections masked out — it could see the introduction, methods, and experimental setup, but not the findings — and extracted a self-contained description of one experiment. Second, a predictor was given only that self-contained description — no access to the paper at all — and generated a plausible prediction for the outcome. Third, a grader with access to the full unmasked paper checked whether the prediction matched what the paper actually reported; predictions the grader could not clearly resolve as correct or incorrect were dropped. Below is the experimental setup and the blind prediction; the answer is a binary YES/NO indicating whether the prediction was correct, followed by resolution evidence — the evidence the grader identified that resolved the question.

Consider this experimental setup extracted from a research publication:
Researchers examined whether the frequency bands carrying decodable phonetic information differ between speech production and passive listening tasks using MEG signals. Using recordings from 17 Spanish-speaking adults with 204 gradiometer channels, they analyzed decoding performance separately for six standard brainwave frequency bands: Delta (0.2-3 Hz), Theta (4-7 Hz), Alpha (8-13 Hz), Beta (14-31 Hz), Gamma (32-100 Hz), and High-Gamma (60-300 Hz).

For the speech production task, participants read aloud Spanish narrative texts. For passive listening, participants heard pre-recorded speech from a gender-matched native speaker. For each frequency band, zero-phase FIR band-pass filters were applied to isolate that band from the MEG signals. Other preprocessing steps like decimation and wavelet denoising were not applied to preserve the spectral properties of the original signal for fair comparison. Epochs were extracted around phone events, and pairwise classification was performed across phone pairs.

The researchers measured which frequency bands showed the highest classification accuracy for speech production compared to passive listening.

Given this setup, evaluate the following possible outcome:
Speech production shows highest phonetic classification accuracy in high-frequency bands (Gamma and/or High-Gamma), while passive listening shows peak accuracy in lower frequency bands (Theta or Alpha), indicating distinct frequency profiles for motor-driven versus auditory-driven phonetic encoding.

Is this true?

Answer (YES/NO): NO